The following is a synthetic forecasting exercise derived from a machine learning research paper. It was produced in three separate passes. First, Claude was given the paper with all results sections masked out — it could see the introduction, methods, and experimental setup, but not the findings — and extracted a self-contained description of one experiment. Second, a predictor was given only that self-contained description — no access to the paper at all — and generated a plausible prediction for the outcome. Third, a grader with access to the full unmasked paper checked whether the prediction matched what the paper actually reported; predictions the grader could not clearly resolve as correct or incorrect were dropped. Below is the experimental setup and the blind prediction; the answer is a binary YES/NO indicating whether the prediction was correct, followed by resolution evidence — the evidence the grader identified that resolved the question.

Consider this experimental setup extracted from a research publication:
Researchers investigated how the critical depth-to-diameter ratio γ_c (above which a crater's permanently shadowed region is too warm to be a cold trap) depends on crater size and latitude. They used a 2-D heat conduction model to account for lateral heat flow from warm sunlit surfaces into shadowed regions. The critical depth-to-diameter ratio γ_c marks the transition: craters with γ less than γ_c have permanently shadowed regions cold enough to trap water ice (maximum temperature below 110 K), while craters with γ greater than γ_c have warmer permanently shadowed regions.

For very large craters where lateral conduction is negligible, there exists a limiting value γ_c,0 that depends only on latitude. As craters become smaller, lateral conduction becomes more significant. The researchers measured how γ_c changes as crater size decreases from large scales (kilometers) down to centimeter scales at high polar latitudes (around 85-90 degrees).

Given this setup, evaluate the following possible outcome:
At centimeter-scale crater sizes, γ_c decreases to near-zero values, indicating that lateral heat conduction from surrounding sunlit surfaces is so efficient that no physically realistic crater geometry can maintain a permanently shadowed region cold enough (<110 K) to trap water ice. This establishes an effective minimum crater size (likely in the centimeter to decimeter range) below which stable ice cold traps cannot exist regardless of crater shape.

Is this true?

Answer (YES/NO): NO